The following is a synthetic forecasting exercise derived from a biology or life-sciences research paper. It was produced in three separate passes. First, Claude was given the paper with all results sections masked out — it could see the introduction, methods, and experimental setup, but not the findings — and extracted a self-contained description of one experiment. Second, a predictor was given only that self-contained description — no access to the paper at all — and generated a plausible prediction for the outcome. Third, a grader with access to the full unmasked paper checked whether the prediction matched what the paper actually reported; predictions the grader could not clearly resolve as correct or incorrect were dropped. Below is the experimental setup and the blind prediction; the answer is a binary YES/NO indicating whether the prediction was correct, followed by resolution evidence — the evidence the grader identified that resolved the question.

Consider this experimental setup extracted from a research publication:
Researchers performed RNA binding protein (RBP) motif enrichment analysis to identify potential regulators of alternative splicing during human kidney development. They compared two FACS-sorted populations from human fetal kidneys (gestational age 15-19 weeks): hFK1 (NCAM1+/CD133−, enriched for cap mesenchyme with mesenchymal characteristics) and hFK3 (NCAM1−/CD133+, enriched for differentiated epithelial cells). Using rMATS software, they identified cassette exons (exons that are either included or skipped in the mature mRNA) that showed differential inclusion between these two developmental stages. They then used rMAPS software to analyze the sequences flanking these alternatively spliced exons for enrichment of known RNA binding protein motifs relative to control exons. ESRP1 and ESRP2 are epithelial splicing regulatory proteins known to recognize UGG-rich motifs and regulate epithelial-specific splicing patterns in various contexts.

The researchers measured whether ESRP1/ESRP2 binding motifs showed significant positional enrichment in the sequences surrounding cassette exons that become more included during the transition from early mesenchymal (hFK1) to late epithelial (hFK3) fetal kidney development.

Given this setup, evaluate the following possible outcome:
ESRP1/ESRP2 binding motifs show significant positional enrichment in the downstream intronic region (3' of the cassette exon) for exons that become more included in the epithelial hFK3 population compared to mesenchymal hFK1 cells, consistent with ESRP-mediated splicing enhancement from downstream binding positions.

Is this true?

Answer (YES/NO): YES